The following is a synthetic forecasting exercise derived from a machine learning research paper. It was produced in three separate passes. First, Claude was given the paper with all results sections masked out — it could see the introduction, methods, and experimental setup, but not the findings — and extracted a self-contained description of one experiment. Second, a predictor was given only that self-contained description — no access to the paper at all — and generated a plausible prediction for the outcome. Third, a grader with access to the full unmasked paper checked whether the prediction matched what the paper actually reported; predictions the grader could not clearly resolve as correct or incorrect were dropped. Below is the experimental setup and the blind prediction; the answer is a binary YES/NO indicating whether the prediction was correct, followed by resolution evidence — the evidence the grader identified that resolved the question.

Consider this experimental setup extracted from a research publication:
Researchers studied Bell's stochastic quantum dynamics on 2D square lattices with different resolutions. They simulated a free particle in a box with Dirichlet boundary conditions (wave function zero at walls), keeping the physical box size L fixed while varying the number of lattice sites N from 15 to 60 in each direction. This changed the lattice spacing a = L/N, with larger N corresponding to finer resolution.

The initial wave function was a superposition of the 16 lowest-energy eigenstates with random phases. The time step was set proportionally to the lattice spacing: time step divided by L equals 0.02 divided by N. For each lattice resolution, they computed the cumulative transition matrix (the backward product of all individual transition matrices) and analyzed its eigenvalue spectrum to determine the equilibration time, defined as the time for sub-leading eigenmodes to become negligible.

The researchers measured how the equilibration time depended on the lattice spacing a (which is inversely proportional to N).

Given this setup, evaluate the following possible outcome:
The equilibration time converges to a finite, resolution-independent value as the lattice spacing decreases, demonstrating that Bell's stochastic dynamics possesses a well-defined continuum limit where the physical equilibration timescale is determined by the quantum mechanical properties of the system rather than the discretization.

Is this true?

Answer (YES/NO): NO